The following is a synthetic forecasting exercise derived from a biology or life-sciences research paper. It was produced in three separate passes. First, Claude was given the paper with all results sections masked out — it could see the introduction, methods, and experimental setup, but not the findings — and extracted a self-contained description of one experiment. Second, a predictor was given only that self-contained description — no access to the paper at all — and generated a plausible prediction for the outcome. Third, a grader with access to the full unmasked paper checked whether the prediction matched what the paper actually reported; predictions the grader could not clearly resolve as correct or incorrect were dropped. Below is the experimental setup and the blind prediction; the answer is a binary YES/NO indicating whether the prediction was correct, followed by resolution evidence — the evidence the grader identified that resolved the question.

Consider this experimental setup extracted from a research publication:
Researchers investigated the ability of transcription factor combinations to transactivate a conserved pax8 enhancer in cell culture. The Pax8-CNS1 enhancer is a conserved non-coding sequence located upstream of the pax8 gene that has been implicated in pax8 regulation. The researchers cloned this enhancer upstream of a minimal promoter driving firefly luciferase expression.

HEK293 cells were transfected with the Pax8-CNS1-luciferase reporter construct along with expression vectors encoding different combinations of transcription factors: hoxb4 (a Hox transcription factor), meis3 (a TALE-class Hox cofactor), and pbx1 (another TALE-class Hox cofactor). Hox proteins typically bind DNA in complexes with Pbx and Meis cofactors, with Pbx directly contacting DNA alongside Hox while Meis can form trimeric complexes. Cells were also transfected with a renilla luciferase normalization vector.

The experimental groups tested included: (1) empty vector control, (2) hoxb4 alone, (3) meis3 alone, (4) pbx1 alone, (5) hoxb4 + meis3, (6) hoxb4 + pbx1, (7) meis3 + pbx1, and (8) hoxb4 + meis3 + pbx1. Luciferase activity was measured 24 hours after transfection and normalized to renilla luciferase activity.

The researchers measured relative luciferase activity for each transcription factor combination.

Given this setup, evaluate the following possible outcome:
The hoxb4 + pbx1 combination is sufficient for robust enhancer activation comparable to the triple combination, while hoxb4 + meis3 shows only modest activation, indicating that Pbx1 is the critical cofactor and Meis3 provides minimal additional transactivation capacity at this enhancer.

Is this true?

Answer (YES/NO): NO